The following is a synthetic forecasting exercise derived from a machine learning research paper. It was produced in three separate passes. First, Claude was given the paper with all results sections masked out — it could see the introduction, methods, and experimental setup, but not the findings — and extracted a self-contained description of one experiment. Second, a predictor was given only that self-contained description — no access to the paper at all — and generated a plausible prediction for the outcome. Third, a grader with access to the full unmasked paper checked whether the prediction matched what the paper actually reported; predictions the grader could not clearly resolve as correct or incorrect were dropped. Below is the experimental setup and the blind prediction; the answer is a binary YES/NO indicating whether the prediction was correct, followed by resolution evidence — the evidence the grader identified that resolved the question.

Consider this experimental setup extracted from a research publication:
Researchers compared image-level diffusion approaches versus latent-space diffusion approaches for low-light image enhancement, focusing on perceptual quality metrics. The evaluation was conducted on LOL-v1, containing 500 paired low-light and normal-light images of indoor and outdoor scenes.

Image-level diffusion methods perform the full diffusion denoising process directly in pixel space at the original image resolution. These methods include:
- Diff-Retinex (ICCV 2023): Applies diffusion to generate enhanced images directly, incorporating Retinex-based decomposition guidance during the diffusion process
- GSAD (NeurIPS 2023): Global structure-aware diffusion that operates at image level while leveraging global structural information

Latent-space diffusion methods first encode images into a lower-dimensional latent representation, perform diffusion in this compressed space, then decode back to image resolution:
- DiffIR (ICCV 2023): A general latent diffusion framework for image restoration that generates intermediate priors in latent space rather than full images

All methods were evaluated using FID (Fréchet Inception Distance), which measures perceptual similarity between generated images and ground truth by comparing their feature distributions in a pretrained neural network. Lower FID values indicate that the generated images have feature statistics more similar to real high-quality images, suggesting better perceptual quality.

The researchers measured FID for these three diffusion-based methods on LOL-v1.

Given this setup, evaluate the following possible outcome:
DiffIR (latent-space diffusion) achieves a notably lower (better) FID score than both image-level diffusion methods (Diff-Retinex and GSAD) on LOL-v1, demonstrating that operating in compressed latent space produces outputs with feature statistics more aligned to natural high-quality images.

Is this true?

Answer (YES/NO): NO